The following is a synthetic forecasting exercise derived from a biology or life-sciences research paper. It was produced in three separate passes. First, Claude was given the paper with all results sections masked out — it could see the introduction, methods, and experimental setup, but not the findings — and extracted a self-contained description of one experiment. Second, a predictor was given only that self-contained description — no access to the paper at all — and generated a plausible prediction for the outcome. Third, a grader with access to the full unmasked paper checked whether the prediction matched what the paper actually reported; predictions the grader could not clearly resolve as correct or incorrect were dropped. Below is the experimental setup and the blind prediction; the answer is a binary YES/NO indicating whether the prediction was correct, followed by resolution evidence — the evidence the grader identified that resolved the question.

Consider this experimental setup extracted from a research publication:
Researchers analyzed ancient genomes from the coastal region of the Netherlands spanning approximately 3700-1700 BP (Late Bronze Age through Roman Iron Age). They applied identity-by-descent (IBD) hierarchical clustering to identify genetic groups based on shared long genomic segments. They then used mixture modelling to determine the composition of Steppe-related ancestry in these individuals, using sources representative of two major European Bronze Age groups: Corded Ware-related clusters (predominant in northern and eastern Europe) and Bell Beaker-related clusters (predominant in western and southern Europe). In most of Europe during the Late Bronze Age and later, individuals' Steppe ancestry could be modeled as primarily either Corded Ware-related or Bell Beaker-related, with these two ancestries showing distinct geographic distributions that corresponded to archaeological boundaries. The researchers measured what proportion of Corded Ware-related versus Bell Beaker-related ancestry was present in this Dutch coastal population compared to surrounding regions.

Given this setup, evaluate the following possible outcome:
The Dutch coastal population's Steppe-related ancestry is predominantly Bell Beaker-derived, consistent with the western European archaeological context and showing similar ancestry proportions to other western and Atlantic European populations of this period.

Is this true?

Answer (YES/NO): NO